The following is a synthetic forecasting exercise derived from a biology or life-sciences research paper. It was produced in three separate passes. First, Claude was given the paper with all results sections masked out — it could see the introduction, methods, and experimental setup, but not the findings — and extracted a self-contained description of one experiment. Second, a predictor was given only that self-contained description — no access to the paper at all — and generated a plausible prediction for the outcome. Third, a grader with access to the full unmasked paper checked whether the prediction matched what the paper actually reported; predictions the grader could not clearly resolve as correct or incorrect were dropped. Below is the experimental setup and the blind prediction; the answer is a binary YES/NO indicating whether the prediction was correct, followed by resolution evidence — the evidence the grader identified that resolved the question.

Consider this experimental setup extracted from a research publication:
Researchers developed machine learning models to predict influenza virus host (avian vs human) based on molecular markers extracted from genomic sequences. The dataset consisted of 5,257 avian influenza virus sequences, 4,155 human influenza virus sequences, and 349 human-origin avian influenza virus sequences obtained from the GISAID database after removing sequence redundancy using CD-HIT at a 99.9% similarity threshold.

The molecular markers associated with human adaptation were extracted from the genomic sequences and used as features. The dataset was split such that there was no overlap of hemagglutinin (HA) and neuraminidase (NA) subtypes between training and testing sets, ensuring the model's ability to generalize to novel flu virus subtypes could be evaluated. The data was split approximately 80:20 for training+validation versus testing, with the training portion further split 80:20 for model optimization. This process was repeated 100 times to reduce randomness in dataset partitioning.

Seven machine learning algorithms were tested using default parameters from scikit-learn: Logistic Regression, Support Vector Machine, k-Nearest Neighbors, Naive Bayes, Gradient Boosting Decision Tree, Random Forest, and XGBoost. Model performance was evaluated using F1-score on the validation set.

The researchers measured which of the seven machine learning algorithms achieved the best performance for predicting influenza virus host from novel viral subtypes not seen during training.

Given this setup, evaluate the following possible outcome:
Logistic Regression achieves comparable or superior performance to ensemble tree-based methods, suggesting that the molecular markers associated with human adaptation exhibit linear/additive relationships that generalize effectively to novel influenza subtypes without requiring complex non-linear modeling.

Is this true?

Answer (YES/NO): NO